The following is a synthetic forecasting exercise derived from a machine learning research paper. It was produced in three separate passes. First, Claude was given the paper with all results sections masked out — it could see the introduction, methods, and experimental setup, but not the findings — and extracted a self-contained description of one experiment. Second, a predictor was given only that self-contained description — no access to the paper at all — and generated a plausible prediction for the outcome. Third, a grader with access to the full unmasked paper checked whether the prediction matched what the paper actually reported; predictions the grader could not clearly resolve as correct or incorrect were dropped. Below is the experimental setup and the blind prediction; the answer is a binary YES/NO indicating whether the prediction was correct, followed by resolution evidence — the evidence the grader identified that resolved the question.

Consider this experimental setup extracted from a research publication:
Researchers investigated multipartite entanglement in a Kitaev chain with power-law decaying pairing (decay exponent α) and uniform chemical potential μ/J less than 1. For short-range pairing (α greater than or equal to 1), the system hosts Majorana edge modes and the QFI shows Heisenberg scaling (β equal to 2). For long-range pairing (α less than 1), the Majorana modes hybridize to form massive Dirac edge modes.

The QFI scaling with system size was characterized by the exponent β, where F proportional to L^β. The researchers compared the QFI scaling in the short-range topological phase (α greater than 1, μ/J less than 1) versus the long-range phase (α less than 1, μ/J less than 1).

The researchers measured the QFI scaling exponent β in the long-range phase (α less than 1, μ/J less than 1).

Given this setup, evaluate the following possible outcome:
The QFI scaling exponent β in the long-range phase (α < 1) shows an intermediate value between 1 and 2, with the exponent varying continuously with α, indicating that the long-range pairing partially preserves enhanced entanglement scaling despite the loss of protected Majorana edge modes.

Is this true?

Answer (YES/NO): NO